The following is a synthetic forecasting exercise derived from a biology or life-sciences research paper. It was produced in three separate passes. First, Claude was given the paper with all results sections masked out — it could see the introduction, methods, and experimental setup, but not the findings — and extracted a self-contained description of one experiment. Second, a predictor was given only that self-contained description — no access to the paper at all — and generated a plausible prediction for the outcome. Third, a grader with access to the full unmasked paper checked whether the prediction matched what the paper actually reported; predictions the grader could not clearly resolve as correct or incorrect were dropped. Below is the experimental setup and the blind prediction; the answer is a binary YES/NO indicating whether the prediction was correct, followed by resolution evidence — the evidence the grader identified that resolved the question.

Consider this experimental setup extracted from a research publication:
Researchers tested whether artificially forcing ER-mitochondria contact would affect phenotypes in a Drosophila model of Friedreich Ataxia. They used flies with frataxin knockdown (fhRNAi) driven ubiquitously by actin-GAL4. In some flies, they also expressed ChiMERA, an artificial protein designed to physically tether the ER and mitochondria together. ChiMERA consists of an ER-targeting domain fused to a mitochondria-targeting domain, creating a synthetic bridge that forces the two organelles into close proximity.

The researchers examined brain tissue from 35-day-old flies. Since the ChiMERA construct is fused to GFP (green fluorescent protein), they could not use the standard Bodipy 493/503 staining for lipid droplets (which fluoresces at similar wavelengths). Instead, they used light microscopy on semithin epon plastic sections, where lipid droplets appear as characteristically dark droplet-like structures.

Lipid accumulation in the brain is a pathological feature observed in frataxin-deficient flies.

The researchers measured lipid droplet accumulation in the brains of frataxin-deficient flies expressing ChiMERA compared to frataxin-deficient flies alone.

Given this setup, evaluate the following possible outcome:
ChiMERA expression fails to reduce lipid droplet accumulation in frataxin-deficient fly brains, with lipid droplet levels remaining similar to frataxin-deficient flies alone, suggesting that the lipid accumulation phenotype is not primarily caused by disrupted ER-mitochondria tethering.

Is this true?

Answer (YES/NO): YES